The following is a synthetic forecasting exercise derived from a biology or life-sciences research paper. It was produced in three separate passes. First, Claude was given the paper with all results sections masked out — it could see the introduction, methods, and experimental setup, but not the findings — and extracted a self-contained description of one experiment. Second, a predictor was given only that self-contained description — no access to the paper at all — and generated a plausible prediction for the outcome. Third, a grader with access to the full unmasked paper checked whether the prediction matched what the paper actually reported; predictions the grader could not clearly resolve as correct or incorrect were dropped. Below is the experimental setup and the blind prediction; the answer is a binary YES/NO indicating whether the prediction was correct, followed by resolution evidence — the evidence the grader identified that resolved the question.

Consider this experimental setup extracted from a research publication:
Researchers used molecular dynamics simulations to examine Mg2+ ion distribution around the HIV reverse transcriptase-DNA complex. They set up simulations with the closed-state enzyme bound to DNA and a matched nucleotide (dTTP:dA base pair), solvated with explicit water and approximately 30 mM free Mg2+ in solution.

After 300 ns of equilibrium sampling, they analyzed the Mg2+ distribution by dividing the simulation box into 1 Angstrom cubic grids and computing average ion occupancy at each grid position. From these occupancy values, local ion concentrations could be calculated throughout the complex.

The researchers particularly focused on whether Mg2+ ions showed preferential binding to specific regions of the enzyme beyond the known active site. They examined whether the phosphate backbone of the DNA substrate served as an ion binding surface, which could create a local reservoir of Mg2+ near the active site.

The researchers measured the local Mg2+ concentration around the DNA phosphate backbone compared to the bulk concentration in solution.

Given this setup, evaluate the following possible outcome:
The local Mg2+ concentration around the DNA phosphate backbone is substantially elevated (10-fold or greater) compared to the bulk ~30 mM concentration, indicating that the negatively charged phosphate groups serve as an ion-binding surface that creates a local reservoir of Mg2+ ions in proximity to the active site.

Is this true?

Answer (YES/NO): YES